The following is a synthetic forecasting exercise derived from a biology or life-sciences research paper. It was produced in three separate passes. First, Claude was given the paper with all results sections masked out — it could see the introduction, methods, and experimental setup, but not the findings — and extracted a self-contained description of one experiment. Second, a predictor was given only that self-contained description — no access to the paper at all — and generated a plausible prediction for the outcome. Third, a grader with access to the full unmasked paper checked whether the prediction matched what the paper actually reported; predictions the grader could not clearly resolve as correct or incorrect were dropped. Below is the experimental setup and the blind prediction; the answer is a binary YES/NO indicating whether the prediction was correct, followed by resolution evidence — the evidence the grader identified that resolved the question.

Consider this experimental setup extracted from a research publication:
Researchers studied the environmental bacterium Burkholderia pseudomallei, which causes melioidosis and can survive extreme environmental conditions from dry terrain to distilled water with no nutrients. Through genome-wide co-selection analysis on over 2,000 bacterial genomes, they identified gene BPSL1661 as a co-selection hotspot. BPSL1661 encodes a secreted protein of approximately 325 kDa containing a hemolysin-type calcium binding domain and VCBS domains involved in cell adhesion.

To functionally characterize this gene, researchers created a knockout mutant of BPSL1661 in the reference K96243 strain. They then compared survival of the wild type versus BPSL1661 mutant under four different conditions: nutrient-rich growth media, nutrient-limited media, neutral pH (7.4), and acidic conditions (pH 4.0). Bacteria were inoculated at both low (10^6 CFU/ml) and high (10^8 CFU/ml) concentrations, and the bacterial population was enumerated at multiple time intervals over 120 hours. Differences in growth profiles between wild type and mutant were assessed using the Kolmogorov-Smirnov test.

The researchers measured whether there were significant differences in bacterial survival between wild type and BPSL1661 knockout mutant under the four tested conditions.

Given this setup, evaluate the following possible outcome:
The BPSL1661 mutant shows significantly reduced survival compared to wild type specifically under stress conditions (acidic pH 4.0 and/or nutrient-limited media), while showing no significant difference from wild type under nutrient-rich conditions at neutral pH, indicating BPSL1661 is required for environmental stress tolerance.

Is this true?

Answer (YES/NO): NO